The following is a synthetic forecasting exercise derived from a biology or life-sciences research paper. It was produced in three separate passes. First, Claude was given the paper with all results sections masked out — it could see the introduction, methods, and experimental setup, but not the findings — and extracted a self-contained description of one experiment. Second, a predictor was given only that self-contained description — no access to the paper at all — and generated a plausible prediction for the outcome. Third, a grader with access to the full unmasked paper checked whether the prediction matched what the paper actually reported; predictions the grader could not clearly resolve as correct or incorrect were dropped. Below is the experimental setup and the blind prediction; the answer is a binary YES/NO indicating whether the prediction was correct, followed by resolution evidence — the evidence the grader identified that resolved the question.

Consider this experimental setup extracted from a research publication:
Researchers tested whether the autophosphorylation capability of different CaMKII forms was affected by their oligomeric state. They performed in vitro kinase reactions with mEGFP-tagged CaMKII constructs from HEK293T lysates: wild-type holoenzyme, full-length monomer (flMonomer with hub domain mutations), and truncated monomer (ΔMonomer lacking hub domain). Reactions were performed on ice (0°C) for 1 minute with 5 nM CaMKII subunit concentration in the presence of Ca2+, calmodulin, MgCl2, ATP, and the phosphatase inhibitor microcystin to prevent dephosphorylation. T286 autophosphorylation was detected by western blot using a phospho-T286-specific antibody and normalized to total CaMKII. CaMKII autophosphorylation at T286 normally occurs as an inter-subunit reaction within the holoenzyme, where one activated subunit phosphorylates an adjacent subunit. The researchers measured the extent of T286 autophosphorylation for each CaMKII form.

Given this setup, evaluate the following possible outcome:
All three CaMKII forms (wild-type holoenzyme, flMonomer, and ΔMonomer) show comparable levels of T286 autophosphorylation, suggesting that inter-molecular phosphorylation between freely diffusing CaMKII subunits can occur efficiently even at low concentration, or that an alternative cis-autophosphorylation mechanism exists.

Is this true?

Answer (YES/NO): NO